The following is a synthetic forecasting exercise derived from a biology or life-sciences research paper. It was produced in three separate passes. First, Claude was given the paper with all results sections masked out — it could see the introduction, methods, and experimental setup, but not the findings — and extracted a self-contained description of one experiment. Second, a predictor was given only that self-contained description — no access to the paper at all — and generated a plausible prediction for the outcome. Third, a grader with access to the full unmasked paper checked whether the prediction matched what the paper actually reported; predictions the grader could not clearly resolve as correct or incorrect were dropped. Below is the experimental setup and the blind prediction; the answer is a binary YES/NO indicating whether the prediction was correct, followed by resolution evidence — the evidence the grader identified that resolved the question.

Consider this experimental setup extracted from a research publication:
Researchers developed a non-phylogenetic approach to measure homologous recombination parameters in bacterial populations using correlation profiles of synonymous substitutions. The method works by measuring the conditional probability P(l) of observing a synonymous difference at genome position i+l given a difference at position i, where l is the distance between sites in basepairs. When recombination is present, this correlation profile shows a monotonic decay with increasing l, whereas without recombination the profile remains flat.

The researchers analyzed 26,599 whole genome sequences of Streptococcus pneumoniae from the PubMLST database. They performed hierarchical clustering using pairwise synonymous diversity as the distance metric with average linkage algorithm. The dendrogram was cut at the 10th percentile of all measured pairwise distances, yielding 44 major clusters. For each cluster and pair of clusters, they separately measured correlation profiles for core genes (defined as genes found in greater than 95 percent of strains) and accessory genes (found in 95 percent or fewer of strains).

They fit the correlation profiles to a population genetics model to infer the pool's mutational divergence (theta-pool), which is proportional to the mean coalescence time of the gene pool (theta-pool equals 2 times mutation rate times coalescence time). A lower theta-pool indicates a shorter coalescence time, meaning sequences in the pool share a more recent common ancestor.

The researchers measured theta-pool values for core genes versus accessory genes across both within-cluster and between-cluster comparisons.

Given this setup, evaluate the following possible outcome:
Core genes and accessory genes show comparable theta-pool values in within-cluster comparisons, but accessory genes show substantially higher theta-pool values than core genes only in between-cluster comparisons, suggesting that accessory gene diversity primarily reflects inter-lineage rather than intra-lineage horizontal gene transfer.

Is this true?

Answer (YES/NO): NO